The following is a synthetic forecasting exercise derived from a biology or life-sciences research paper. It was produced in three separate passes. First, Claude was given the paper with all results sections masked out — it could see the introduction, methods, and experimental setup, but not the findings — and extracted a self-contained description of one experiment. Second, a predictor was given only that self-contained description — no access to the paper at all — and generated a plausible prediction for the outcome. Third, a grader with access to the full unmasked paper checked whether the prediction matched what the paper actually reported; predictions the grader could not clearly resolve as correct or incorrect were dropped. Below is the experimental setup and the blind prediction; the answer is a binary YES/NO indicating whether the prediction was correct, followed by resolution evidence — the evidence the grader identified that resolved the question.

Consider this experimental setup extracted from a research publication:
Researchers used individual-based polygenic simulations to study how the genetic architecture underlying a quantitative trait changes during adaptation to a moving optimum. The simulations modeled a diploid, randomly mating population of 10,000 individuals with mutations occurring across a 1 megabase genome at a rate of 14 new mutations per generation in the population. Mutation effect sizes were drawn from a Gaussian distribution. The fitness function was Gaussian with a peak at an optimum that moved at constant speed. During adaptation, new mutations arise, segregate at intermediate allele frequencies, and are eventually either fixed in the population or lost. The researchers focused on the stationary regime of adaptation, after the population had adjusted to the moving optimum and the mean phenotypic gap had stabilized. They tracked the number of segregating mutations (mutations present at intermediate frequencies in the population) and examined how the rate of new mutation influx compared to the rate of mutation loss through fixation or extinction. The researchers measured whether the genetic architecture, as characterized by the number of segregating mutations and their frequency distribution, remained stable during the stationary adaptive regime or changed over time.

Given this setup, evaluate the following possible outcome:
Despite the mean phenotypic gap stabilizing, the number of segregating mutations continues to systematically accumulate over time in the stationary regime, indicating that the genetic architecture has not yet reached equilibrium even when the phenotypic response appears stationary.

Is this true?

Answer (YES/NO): NO